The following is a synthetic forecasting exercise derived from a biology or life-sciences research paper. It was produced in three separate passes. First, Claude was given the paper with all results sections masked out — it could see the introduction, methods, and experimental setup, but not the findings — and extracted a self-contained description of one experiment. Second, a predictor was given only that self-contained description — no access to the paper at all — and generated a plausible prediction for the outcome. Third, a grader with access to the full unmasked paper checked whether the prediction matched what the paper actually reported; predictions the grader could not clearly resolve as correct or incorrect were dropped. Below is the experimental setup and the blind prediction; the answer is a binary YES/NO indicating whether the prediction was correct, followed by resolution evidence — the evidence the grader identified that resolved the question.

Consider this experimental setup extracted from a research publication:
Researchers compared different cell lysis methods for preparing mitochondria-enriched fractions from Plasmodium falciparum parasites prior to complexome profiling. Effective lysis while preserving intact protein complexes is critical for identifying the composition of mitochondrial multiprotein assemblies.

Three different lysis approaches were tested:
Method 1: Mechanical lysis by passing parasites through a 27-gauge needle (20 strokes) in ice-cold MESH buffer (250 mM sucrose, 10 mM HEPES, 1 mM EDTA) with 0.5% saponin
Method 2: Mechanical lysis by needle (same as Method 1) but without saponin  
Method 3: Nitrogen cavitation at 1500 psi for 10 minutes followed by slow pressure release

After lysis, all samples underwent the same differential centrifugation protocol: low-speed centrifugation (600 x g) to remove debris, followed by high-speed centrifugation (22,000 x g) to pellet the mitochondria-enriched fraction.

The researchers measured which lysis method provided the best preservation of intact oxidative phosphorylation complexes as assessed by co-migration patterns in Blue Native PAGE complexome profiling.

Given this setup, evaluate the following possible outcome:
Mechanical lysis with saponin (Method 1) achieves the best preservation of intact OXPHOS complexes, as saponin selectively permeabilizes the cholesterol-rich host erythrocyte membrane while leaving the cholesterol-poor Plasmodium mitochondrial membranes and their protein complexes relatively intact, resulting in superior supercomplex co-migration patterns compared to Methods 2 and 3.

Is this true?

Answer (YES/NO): NO